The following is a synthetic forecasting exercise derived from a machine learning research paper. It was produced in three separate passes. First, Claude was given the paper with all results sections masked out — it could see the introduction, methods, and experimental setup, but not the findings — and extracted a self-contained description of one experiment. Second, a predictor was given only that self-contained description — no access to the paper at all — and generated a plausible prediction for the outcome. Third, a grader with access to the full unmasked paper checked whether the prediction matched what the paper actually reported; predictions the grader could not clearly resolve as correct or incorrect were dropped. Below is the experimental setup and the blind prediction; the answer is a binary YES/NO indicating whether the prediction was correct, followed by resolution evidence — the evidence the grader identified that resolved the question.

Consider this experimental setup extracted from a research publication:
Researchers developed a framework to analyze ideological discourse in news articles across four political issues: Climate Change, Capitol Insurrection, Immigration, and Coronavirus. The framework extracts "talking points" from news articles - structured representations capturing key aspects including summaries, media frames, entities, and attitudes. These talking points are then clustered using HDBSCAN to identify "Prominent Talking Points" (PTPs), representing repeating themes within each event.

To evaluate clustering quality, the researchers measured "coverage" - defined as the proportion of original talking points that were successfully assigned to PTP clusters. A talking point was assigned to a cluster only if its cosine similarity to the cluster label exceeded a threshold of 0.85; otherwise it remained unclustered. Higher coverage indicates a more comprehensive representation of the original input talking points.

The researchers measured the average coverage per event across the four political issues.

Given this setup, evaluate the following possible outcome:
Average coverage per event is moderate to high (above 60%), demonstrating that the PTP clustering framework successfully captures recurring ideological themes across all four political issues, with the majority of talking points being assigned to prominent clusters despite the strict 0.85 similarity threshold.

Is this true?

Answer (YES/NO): YES